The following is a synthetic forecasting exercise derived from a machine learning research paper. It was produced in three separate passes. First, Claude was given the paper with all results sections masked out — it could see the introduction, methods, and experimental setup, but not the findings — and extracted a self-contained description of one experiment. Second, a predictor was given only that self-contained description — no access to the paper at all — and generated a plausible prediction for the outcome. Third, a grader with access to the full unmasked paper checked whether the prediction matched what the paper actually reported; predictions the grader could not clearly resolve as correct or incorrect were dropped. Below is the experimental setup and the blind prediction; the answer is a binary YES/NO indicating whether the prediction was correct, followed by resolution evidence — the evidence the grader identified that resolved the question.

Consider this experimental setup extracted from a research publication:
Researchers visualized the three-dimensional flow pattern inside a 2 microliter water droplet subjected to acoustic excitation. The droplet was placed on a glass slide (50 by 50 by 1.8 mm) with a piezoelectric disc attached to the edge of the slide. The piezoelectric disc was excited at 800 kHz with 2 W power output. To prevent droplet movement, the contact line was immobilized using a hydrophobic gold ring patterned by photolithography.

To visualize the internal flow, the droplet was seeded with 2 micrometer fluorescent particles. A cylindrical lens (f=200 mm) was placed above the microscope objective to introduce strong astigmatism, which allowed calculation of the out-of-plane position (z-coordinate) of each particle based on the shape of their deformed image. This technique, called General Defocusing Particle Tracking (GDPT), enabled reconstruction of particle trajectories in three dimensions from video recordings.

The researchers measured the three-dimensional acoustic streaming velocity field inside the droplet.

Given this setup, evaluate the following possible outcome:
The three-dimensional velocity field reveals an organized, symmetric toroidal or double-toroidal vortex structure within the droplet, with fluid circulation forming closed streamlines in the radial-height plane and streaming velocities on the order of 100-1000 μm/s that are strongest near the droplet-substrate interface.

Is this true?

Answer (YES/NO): NO